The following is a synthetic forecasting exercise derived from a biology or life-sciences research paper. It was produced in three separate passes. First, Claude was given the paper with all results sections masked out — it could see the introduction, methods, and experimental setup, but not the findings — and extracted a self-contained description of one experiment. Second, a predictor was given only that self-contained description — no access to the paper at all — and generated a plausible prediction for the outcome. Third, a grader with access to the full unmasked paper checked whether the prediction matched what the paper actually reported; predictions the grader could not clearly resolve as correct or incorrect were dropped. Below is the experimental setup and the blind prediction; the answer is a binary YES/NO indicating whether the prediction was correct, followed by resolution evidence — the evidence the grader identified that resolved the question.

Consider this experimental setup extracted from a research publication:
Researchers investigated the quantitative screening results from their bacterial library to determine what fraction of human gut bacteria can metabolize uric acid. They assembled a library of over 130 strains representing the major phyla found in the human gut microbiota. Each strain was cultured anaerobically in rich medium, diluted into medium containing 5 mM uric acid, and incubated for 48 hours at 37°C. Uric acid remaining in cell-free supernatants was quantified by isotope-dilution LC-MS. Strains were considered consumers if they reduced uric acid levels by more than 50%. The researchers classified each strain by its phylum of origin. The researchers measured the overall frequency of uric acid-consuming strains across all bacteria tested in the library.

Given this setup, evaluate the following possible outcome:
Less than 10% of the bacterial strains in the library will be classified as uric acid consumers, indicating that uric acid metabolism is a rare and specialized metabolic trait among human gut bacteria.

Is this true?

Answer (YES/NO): NO